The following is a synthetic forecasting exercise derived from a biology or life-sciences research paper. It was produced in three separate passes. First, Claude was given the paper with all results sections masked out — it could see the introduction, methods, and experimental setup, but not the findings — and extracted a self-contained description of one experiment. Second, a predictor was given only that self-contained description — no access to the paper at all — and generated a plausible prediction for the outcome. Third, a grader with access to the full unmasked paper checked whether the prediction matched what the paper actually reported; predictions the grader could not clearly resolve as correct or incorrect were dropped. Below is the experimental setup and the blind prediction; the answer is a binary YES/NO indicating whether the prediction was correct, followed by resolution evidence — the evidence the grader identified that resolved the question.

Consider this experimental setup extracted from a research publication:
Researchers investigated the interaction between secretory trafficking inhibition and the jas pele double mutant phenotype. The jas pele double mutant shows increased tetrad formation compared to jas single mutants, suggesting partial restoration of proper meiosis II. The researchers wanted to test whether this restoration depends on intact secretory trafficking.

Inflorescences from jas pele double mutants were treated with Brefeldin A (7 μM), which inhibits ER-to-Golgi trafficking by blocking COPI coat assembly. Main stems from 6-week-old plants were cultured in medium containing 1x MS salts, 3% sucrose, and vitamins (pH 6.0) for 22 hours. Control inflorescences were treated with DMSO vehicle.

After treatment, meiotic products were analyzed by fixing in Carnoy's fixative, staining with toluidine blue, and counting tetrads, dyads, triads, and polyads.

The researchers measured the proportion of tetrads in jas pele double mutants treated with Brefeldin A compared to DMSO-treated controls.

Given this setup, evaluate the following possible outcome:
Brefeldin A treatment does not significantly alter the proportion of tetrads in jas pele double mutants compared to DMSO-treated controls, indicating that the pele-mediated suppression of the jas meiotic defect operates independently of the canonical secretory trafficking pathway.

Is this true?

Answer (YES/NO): NO